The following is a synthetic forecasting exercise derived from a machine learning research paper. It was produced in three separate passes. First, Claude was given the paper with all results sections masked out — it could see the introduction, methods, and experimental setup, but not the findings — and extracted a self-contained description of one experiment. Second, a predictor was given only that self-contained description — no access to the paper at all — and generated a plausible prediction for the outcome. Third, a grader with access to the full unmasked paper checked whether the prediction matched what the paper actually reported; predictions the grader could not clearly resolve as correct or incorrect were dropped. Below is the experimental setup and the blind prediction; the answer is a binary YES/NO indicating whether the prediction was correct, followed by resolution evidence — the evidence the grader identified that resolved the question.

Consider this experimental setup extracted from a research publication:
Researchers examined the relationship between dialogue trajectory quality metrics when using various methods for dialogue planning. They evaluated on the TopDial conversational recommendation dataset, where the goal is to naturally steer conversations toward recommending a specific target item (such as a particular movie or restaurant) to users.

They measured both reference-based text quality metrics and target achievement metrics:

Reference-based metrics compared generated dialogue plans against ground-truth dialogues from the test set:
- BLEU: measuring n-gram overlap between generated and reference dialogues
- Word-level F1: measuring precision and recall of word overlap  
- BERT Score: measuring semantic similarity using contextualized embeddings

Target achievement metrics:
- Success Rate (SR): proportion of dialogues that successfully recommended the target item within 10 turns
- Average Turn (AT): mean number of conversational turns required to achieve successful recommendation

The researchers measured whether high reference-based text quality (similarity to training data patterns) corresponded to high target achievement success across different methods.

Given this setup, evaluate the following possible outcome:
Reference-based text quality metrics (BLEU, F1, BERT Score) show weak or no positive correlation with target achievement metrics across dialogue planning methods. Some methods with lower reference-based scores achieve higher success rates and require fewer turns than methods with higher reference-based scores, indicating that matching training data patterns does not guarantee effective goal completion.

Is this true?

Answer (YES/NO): NO